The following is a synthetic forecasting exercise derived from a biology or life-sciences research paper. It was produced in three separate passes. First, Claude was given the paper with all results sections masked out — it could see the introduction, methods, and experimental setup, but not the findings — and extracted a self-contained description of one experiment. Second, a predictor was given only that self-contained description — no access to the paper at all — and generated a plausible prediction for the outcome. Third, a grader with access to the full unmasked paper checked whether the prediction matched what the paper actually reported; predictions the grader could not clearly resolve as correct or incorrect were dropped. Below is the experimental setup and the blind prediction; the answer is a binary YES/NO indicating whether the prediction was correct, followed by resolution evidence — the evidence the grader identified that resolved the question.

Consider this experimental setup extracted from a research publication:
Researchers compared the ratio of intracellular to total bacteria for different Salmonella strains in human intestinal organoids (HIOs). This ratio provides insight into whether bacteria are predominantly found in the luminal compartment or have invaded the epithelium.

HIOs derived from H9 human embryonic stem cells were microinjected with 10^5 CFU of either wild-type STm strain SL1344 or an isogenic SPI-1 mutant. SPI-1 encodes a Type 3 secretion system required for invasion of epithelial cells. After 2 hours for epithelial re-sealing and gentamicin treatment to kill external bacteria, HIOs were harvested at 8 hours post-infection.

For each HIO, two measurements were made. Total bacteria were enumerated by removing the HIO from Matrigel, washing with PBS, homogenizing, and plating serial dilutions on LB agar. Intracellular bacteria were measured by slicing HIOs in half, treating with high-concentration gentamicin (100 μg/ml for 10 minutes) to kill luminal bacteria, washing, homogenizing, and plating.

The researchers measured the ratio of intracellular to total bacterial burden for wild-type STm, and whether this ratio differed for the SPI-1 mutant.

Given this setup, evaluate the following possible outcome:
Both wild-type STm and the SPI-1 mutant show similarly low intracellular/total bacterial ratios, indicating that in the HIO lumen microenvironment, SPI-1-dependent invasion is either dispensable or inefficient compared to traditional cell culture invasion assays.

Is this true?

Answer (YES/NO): NO